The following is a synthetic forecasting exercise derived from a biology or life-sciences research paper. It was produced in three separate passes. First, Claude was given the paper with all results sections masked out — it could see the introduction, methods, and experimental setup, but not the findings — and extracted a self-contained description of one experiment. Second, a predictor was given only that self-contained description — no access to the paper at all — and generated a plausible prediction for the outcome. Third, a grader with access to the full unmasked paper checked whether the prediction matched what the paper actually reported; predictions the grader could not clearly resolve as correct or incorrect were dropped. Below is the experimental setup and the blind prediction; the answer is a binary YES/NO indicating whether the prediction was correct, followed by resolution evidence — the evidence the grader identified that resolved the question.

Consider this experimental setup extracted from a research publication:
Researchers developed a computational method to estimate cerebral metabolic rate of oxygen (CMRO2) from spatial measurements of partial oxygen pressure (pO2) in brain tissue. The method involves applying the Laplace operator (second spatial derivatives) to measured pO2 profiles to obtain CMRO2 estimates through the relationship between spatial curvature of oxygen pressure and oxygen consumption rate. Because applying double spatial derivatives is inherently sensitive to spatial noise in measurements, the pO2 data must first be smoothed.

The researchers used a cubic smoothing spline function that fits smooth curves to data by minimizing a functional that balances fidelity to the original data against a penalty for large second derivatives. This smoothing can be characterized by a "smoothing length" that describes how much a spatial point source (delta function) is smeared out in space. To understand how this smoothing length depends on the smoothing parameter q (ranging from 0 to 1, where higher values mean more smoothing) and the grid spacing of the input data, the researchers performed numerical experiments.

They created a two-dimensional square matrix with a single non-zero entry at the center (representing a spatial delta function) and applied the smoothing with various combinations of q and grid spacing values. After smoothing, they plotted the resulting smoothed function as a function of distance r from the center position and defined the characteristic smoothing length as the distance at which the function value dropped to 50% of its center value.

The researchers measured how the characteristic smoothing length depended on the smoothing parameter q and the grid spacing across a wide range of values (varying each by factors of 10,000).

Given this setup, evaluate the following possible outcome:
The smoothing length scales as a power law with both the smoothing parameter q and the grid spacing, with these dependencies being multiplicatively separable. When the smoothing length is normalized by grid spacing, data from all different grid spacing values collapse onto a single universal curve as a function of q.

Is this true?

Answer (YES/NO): NO